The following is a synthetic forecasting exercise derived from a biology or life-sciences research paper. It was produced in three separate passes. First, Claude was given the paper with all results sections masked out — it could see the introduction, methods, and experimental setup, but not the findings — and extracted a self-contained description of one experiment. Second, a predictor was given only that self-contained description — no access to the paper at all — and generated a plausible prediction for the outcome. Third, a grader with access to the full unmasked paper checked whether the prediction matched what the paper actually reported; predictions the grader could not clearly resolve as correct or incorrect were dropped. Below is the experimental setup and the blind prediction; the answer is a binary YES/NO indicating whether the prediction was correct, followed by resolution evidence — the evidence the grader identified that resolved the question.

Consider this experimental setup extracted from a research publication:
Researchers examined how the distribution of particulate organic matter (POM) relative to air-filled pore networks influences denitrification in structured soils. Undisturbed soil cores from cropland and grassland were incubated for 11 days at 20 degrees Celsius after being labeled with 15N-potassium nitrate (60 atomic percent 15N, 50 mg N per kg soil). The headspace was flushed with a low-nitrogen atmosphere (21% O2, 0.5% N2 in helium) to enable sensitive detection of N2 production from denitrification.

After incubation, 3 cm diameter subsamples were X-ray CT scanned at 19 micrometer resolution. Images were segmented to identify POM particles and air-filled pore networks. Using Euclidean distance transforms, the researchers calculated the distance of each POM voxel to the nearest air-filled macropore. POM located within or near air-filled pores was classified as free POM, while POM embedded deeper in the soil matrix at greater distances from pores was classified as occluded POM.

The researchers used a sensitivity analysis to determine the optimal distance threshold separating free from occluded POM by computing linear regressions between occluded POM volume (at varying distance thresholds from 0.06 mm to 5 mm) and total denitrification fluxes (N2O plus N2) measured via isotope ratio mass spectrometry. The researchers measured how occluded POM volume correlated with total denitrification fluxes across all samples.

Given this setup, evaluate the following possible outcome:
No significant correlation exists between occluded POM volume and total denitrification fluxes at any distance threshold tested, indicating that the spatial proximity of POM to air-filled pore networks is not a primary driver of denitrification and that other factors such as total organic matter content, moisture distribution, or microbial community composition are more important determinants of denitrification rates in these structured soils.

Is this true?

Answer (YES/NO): NO